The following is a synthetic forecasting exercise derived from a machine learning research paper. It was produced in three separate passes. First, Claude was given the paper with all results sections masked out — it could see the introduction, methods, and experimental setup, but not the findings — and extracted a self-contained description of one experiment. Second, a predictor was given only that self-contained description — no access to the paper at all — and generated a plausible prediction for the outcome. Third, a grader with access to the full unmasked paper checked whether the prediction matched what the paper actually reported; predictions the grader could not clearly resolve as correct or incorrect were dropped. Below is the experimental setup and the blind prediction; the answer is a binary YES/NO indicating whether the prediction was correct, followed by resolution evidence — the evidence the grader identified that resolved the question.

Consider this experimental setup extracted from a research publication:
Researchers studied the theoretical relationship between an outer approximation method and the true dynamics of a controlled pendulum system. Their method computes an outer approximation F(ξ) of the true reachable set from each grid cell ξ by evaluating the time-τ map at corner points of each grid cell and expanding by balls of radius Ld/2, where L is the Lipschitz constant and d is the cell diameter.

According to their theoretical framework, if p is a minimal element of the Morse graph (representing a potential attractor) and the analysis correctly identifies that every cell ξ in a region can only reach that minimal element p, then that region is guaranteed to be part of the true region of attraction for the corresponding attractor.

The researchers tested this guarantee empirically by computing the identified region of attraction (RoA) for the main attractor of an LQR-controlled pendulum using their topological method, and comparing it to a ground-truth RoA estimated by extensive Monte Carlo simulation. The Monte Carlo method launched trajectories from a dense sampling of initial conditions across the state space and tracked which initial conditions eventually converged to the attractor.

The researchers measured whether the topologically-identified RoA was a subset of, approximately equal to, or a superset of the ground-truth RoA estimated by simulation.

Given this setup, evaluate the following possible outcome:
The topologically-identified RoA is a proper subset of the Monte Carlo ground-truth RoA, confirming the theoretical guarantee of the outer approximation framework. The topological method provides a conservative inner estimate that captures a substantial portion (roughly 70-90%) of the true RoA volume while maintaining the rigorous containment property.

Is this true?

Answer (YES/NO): NO